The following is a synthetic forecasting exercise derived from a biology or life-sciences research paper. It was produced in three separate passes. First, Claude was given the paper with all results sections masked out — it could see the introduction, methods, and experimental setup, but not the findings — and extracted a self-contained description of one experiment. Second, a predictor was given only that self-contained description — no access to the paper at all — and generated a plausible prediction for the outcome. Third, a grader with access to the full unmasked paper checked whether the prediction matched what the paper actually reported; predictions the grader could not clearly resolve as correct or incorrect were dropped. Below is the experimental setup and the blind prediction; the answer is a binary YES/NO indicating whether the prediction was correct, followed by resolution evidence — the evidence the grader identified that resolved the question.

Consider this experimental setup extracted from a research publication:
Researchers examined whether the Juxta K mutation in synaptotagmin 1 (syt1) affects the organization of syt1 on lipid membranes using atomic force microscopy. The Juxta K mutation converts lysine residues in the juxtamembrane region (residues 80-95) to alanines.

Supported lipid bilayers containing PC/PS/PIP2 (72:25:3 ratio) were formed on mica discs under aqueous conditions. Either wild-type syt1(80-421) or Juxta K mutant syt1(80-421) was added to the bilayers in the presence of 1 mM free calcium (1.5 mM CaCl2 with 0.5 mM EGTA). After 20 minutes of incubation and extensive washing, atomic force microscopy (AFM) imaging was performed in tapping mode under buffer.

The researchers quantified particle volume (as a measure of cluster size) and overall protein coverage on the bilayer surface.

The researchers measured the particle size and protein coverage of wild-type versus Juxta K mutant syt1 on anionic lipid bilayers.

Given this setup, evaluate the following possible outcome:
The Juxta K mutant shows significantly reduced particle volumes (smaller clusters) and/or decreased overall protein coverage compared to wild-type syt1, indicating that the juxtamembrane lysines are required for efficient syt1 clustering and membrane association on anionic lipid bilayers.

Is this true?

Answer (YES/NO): YES